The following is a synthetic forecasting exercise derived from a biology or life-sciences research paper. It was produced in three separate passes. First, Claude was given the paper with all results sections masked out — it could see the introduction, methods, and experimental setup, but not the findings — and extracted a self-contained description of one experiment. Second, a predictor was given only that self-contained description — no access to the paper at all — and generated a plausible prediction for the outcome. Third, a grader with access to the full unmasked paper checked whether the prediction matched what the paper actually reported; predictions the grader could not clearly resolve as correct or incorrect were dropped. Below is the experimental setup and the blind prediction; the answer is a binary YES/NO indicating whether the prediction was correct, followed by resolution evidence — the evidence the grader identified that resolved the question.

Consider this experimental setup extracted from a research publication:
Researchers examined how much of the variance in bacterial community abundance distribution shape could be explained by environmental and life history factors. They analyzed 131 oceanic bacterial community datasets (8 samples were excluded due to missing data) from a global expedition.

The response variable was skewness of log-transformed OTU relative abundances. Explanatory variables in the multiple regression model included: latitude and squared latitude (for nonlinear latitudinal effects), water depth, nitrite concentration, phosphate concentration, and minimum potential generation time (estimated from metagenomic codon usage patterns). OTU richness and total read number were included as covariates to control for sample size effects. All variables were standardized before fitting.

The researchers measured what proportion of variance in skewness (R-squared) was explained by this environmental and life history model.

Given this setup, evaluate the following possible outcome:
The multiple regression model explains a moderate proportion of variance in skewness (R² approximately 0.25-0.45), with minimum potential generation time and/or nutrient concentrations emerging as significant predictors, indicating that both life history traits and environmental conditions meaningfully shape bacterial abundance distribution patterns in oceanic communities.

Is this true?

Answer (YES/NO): NO